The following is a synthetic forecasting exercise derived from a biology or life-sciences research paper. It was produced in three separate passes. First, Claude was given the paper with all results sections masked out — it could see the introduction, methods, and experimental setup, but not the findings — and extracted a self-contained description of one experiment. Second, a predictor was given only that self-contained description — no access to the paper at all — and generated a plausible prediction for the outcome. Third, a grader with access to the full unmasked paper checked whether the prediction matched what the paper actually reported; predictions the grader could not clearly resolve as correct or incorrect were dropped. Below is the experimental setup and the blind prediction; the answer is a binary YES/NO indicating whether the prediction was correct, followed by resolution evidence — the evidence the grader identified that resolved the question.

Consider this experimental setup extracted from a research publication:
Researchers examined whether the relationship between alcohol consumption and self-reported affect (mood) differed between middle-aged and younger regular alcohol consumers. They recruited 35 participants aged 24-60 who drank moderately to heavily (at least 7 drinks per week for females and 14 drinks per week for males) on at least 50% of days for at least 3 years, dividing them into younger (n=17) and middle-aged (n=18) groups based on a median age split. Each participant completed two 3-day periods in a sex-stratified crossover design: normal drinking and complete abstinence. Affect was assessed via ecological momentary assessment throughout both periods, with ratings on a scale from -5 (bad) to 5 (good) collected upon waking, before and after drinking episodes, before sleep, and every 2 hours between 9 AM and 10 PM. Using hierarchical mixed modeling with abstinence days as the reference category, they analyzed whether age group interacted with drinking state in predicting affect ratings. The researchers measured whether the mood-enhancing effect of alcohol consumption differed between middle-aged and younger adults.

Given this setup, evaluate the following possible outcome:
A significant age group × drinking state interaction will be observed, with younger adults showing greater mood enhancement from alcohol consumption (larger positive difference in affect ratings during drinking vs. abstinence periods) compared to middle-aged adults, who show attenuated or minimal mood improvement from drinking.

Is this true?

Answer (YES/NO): NO